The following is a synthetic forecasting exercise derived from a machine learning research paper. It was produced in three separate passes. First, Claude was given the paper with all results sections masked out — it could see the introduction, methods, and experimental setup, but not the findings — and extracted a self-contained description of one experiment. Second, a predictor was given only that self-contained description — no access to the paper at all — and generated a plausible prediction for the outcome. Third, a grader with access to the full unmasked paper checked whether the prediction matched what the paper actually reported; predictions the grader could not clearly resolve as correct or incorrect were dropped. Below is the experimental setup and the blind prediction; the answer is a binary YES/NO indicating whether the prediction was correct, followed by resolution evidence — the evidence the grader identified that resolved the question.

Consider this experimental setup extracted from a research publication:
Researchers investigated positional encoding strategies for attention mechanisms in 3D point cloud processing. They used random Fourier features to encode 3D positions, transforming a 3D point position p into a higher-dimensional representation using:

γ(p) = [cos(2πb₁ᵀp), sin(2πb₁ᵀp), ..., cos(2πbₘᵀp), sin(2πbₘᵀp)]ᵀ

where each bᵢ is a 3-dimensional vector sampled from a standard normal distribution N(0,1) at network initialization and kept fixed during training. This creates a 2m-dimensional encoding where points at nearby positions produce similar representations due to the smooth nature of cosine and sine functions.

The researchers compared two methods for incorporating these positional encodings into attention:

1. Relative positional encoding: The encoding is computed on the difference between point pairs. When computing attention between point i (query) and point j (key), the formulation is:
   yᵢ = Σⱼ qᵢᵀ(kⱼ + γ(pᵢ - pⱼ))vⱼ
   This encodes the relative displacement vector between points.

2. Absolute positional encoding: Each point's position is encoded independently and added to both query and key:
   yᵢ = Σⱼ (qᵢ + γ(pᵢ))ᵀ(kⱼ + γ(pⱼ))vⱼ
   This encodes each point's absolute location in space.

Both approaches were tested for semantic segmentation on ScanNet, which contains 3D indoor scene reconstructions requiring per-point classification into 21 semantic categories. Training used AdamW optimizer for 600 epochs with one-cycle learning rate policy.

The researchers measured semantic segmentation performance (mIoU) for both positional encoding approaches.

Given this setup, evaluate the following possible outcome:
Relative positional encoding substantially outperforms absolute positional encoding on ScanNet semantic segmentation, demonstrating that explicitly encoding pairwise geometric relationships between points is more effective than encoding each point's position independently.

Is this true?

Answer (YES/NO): NO